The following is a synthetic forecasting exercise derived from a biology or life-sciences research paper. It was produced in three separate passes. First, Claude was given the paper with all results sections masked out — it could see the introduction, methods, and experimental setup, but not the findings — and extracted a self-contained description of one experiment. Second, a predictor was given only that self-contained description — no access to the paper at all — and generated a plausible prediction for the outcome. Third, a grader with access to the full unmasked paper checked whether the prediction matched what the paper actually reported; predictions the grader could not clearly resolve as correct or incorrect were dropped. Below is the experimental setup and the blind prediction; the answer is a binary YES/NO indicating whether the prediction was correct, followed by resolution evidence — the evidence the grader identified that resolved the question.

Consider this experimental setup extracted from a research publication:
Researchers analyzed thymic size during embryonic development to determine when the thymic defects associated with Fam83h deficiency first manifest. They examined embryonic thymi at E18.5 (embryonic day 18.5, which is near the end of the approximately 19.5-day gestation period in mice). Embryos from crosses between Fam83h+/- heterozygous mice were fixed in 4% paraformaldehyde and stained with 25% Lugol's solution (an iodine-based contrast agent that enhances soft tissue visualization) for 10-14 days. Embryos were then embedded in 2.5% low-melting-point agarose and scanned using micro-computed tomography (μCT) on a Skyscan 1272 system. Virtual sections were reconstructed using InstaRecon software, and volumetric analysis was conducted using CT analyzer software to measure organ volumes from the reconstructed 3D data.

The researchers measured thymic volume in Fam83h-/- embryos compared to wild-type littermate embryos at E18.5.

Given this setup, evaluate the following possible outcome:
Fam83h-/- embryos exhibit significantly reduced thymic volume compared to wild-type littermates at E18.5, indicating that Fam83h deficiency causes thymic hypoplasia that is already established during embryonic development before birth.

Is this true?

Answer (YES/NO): NO